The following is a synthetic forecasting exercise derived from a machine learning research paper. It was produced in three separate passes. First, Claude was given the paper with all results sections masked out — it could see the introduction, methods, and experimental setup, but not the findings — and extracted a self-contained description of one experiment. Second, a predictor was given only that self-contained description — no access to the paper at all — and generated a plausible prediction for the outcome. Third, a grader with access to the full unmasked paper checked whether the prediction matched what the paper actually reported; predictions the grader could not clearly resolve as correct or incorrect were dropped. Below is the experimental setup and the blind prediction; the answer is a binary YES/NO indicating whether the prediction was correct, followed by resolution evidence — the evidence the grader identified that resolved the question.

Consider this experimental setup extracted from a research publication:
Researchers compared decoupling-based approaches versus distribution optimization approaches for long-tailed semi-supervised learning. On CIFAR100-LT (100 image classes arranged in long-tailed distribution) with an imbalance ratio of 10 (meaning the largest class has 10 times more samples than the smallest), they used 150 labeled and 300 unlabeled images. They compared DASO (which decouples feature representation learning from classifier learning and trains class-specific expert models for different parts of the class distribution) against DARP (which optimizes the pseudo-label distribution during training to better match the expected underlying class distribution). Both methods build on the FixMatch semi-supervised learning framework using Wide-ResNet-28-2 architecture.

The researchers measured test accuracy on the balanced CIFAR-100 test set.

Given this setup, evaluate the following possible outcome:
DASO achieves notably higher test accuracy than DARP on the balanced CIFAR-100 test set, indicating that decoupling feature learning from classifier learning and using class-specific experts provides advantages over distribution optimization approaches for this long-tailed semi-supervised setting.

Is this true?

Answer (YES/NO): NO